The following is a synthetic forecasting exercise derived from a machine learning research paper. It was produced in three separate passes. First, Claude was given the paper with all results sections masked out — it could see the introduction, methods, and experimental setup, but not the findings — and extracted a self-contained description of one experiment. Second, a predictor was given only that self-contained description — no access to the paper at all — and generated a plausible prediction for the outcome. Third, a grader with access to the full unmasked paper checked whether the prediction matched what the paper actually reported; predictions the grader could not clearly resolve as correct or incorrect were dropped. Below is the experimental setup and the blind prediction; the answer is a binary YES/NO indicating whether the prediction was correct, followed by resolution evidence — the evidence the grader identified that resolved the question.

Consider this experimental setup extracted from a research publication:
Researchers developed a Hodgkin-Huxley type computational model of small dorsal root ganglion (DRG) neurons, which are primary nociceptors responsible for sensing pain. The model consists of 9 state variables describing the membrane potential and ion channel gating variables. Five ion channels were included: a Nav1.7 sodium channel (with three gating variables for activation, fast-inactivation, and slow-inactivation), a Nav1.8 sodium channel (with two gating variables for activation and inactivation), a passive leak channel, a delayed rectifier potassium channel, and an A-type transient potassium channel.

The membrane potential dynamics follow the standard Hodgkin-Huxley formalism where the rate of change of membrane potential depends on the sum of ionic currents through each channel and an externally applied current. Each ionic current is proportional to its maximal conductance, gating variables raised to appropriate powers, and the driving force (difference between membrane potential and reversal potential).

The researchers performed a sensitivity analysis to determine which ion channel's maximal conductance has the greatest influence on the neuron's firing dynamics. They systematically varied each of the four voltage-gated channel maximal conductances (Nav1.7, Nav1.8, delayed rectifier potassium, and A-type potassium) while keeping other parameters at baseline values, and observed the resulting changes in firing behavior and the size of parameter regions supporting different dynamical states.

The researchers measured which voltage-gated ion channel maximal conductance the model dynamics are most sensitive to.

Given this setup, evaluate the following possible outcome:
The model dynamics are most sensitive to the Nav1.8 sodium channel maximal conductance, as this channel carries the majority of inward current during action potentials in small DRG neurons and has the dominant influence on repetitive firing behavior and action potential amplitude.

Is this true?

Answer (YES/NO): YES